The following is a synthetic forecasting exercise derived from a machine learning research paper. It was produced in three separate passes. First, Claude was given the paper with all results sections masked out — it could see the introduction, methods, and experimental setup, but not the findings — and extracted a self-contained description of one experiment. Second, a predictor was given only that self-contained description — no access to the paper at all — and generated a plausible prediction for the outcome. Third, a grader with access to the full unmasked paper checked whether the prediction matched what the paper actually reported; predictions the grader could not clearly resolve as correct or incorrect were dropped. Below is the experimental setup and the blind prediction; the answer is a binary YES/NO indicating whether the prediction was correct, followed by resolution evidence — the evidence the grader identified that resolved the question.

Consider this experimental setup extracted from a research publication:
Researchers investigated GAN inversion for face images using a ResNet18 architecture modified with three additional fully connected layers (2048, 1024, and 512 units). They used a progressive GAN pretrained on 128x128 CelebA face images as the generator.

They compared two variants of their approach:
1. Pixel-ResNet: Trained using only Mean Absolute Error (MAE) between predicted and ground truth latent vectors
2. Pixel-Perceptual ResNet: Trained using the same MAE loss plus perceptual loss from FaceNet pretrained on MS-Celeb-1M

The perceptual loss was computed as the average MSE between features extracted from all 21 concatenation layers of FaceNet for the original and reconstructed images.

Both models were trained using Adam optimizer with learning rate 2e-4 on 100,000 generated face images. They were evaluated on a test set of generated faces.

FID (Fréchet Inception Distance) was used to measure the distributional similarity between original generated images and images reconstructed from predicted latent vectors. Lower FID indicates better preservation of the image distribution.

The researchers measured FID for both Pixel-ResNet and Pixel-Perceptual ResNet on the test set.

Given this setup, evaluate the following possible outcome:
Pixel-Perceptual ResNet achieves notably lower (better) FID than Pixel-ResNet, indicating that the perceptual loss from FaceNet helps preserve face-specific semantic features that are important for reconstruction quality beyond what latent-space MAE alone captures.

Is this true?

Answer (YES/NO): NO